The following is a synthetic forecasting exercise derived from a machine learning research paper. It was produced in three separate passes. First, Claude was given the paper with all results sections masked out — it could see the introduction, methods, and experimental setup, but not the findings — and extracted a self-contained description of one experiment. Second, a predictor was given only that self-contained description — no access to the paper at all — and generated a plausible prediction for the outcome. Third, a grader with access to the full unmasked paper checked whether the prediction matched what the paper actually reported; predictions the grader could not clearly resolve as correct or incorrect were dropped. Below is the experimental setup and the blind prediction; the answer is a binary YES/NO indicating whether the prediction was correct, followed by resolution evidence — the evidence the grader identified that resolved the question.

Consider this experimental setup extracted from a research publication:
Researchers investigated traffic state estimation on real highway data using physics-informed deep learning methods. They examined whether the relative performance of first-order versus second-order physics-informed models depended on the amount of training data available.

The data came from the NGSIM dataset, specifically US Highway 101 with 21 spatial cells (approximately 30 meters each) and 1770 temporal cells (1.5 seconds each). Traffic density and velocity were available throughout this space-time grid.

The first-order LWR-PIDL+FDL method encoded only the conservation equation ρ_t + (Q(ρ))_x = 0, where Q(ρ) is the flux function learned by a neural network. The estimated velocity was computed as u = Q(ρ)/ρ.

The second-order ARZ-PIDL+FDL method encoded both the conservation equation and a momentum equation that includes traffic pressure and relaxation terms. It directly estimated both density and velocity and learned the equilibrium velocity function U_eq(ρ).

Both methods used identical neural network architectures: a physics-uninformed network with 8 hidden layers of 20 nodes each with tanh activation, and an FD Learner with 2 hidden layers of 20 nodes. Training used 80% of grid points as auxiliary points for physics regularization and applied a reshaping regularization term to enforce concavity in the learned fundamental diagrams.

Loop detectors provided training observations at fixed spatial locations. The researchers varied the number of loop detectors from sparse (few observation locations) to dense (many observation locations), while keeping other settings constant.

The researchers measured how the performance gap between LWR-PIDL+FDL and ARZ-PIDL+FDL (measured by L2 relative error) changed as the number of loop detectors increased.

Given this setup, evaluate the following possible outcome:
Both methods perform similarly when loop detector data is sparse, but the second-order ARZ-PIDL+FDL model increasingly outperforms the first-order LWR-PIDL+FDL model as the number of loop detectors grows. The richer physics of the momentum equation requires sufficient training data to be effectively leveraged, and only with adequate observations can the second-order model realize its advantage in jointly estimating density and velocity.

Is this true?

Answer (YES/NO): NO